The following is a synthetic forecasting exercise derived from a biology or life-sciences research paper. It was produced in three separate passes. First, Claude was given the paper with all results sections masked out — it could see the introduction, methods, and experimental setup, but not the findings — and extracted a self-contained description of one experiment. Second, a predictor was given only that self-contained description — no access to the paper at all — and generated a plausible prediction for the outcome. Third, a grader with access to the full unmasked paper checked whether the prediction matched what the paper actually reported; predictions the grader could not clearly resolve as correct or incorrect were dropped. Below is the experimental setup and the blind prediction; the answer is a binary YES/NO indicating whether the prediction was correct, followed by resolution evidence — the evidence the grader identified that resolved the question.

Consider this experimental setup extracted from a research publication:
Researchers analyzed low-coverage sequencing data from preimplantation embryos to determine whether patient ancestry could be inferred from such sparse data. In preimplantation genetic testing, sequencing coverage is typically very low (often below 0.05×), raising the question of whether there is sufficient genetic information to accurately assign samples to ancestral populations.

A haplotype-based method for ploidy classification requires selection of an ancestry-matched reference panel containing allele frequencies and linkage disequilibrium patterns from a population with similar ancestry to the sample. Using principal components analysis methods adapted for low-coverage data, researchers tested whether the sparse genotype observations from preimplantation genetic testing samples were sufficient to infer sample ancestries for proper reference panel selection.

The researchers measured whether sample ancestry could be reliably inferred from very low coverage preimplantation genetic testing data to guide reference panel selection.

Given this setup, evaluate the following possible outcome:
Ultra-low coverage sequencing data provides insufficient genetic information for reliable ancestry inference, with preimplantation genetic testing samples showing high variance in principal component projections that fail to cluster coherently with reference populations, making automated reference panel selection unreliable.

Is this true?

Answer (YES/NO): NO